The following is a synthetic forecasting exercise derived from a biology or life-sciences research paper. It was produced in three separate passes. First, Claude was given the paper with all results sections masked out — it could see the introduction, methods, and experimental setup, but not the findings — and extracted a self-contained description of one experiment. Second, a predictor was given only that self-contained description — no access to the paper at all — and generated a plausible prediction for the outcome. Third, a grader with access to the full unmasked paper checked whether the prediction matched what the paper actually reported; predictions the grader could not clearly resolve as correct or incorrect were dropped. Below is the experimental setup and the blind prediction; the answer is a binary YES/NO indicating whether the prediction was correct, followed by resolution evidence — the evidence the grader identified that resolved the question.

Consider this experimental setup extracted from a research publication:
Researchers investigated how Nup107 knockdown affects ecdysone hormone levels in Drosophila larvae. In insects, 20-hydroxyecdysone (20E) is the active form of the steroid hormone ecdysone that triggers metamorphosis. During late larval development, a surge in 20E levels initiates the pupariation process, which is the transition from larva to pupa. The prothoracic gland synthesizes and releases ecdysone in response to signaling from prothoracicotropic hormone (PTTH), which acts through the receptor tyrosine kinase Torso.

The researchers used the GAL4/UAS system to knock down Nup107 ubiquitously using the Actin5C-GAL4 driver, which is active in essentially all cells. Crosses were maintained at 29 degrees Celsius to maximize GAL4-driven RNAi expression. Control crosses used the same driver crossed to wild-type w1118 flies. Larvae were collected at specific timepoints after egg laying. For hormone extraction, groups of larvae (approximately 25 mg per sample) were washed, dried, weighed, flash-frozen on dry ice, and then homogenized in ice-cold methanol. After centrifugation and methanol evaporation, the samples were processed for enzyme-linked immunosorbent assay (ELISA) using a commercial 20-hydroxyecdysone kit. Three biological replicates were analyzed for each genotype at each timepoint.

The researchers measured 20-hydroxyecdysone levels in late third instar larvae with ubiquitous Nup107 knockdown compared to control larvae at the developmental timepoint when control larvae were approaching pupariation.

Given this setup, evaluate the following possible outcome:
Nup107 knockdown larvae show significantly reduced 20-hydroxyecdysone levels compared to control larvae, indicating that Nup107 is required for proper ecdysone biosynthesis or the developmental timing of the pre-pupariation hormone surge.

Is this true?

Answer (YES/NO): YES